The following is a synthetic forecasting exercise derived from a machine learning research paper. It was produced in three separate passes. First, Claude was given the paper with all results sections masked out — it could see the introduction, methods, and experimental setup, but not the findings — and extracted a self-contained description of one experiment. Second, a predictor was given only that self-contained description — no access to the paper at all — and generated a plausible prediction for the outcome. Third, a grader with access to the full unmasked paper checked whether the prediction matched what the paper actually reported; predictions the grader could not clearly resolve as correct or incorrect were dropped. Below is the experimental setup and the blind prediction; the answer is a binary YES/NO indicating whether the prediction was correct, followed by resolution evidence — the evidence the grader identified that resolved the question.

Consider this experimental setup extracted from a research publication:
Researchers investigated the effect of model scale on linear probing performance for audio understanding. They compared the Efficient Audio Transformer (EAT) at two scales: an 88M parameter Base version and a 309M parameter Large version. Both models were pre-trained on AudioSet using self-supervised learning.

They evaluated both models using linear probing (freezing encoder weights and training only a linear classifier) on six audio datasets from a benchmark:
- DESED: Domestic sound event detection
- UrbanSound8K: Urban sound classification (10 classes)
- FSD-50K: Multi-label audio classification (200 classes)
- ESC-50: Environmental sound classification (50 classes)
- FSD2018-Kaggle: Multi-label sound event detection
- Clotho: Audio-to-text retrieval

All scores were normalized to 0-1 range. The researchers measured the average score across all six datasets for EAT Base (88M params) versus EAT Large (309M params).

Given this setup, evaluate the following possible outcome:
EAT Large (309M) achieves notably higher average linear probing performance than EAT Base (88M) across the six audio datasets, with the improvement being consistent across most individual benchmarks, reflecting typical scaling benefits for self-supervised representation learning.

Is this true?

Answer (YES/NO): YES